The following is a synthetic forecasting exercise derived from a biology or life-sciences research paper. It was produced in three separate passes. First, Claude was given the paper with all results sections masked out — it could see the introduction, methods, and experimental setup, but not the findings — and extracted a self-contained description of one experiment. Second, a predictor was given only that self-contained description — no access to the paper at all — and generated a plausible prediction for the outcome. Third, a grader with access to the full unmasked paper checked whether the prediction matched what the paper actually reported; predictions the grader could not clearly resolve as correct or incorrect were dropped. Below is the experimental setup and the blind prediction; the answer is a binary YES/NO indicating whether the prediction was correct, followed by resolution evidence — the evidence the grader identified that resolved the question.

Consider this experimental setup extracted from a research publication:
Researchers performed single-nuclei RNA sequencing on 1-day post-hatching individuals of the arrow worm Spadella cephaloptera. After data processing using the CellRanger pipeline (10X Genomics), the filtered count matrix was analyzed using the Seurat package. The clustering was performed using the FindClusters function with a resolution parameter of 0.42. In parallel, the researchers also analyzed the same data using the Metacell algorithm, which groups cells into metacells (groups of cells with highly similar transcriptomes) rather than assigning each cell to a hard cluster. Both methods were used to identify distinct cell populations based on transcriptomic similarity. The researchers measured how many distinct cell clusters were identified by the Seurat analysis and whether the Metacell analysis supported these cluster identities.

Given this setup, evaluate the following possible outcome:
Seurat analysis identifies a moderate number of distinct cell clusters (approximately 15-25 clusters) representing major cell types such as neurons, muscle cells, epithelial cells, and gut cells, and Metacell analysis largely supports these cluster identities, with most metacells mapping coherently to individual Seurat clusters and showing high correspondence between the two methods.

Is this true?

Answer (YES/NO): NO